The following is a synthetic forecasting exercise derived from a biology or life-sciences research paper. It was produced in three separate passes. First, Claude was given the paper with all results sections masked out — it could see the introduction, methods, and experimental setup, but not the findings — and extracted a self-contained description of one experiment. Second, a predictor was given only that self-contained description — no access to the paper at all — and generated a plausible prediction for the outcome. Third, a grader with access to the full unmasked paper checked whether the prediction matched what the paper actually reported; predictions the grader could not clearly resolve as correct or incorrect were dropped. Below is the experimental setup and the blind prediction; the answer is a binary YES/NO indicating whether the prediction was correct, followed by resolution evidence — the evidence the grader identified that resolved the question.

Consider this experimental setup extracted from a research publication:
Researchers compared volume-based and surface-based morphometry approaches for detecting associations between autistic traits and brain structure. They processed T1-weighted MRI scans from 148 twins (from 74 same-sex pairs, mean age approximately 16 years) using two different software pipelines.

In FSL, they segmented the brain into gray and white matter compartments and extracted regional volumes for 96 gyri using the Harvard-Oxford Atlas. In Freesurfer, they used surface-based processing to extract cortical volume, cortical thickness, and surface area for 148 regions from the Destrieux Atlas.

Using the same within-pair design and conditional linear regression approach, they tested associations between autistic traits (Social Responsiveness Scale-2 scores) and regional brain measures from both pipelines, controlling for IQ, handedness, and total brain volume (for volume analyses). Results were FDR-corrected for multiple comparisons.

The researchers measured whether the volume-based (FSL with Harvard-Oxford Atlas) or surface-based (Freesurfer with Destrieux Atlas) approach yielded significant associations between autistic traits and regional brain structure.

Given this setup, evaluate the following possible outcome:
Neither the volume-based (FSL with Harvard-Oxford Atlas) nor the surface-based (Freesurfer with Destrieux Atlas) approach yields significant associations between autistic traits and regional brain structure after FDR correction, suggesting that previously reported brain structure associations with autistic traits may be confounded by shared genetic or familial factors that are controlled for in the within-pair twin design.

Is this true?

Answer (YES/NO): NO